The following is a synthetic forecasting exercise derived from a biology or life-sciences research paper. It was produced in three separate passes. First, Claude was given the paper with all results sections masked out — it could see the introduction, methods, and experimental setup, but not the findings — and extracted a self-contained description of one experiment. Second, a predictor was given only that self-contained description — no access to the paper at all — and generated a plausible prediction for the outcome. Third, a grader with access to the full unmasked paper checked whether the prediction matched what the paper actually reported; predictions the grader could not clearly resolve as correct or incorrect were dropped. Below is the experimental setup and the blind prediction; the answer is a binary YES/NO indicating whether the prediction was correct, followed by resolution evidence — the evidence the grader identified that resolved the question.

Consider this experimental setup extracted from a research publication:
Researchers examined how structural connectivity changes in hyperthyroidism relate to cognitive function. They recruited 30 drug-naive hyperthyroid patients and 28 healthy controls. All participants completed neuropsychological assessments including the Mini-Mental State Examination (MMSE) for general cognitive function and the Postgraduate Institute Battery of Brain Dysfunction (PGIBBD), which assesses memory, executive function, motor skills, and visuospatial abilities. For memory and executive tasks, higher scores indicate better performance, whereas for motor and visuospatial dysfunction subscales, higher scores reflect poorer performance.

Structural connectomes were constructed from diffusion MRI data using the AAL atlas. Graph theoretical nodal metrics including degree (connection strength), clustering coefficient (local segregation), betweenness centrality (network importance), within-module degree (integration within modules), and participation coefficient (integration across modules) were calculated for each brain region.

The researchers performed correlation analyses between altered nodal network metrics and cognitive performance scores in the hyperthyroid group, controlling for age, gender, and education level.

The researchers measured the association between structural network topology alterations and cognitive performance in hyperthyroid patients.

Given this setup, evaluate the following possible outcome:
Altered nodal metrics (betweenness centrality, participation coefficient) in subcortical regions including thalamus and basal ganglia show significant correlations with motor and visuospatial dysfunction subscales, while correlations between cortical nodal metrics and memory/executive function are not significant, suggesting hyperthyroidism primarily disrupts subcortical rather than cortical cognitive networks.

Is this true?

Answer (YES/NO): NO